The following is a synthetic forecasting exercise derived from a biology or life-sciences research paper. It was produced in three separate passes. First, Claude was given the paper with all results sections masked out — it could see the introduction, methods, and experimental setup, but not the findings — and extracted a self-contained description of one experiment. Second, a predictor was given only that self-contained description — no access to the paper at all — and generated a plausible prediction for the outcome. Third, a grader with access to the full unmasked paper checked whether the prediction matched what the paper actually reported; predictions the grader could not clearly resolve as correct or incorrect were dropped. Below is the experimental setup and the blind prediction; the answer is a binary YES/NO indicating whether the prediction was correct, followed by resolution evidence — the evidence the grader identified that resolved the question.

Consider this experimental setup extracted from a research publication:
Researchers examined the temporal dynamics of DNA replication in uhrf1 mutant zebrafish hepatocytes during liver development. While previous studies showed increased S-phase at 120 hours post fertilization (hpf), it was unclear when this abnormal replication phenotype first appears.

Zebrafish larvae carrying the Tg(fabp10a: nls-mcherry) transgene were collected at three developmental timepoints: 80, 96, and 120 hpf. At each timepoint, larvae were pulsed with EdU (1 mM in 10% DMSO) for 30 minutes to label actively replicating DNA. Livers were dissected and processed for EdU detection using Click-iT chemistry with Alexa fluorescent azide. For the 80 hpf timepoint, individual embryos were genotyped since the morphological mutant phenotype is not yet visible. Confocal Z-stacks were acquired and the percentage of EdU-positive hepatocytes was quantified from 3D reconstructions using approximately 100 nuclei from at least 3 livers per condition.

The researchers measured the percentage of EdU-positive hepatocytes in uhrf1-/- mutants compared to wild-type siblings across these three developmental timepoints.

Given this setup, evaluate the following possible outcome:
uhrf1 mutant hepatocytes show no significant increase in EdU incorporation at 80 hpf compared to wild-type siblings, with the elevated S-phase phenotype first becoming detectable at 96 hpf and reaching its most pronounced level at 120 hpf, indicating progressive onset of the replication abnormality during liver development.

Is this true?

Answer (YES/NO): YES